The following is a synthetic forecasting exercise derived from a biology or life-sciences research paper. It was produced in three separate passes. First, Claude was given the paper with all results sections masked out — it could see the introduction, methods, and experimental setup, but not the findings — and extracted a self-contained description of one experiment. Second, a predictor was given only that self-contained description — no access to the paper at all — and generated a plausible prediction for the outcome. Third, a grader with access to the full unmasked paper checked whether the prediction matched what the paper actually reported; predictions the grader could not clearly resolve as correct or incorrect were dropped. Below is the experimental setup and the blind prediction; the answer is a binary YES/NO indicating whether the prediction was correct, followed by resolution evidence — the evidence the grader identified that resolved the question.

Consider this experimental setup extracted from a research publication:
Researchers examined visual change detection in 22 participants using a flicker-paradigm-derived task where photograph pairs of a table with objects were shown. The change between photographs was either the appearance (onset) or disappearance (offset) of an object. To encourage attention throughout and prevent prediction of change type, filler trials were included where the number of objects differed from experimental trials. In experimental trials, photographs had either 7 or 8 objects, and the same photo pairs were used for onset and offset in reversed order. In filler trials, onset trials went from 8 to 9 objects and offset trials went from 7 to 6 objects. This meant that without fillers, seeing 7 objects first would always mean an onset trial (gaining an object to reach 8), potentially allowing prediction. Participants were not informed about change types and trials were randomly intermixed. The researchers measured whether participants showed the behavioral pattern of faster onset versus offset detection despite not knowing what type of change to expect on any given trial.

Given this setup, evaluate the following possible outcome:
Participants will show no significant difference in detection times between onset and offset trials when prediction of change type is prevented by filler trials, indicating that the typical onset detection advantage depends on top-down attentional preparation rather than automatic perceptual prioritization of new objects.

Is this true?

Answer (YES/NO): NO